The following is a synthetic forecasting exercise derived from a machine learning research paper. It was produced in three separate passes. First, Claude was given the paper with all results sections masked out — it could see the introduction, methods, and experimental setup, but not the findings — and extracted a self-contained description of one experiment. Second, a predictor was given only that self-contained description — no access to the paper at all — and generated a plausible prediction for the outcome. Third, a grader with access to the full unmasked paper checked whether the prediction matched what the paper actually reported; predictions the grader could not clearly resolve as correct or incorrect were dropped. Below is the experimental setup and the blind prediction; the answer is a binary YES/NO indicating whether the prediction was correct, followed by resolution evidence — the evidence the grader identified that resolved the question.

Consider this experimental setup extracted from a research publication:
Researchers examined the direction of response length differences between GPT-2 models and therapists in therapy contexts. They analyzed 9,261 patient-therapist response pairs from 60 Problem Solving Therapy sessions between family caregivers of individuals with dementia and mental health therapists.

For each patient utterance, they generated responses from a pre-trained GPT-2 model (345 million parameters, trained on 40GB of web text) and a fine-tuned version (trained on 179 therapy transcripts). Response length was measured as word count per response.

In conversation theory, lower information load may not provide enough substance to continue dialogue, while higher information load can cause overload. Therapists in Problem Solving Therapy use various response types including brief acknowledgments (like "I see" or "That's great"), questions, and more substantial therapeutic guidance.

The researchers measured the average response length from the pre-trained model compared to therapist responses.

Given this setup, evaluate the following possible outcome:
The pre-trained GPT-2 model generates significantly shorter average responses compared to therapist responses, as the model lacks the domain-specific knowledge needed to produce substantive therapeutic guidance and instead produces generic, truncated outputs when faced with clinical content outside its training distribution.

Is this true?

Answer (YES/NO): NO